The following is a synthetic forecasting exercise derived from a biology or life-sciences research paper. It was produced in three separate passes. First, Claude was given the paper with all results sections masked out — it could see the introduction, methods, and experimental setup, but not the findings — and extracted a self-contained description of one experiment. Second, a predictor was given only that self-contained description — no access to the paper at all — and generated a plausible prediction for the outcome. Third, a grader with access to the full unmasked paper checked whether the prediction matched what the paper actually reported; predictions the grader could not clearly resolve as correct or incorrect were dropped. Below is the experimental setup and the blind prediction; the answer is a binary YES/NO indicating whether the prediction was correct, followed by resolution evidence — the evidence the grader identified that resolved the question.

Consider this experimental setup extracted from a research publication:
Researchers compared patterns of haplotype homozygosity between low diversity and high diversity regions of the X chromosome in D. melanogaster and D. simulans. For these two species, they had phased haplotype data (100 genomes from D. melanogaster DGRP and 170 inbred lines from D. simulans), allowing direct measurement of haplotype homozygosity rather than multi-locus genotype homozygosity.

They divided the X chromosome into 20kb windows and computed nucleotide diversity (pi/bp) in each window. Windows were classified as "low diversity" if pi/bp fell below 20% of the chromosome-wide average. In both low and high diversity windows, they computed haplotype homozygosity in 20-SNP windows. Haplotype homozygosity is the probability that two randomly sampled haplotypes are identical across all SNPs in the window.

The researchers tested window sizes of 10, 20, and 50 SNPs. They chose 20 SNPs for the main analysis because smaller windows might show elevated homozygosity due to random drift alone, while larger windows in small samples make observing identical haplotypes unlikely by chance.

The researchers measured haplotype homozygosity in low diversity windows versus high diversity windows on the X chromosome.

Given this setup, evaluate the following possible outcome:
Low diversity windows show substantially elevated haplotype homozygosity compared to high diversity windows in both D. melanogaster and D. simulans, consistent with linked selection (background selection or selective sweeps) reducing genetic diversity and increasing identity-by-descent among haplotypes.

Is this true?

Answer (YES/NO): YES